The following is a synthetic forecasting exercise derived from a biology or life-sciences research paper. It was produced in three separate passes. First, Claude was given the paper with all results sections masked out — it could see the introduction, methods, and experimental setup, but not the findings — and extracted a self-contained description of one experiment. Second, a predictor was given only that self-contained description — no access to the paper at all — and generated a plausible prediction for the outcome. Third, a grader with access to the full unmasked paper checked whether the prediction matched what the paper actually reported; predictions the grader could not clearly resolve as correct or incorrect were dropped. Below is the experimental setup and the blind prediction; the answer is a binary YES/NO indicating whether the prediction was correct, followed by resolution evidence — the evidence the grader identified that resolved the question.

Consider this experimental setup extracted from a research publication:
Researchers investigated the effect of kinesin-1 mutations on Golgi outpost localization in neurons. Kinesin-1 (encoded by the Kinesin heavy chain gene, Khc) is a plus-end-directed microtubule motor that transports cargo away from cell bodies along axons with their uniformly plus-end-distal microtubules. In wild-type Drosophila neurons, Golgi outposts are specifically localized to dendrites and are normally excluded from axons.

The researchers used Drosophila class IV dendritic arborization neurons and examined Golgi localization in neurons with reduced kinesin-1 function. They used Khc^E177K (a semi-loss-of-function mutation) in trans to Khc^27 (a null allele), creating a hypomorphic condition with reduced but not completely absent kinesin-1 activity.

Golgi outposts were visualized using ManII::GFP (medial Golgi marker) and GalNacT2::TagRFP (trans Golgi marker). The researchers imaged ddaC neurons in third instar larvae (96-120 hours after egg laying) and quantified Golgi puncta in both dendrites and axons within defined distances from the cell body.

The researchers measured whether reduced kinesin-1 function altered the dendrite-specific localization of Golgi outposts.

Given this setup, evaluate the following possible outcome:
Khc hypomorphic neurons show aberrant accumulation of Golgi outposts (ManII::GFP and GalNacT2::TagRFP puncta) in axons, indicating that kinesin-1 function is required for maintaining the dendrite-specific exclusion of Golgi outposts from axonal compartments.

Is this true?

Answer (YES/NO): NO